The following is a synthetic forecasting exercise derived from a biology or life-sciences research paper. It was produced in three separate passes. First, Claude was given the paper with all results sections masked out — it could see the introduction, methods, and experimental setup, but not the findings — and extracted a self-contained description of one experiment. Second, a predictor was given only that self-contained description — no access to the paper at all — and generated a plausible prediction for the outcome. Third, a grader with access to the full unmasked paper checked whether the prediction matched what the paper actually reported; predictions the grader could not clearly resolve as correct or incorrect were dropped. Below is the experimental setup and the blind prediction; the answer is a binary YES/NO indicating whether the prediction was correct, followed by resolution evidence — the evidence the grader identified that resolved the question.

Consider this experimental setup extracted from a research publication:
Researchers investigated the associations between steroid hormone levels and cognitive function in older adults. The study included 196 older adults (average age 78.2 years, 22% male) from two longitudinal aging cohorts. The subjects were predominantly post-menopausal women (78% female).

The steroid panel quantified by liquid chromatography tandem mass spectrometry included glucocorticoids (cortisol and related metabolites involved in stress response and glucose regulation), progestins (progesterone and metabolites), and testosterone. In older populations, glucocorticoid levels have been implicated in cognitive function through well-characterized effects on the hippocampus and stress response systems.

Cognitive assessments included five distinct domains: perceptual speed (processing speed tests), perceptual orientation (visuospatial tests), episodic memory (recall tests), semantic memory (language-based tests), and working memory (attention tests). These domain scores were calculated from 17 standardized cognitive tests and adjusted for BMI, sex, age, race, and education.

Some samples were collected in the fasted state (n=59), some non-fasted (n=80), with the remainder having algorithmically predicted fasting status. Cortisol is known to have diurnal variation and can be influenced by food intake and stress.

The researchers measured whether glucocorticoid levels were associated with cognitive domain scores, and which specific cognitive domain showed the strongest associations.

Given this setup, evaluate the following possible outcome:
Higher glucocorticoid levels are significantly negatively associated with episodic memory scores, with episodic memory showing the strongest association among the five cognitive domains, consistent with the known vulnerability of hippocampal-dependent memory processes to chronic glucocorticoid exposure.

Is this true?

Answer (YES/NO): NO